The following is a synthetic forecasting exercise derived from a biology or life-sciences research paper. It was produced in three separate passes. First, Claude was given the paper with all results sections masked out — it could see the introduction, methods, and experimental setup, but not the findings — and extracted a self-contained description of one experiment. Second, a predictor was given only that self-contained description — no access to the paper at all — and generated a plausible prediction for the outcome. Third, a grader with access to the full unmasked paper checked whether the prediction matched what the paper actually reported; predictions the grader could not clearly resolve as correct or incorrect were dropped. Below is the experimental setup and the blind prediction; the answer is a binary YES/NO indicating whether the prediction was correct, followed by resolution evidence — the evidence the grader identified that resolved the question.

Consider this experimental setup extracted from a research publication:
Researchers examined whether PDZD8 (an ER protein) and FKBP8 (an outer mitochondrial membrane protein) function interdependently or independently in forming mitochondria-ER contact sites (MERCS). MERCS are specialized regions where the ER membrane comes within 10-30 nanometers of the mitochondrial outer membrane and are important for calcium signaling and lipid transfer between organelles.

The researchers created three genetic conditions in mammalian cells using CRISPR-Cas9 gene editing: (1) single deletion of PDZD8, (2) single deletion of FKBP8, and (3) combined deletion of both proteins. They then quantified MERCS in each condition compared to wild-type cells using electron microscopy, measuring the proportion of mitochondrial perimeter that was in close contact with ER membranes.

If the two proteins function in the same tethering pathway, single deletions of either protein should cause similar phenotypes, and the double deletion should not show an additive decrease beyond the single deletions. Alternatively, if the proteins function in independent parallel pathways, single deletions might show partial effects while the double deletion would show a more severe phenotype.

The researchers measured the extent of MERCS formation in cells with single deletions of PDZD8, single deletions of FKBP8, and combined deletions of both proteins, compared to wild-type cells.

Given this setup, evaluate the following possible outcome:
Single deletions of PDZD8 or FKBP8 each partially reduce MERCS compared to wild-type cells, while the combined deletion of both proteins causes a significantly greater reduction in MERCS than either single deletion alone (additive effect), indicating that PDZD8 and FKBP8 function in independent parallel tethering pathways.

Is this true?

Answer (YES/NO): NO